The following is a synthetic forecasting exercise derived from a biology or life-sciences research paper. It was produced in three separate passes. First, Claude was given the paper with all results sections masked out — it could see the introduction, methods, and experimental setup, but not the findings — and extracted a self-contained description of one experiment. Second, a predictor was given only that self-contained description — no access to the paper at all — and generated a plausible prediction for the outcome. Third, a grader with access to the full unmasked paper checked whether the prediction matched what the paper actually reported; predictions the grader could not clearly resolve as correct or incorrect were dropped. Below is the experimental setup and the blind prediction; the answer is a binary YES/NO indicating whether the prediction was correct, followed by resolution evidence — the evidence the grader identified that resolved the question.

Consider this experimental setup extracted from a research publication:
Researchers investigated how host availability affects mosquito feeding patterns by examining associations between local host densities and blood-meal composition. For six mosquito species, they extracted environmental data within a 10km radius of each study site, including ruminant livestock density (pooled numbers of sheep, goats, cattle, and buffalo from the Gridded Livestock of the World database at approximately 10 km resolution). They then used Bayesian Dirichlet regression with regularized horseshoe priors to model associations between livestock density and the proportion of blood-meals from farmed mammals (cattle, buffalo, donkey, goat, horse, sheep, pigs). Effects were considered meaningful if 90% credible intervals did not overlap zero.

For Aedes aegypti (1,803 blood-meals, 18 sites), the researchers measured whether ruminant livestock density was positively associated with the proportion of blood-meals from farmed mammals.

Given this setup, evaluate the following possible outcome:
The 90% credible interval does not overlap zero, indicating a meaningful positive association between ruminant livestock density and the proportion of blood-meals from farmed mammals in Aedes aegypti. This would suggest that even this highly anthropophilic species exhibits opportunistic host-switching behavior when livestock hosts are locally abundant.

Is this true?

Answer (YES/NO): NO